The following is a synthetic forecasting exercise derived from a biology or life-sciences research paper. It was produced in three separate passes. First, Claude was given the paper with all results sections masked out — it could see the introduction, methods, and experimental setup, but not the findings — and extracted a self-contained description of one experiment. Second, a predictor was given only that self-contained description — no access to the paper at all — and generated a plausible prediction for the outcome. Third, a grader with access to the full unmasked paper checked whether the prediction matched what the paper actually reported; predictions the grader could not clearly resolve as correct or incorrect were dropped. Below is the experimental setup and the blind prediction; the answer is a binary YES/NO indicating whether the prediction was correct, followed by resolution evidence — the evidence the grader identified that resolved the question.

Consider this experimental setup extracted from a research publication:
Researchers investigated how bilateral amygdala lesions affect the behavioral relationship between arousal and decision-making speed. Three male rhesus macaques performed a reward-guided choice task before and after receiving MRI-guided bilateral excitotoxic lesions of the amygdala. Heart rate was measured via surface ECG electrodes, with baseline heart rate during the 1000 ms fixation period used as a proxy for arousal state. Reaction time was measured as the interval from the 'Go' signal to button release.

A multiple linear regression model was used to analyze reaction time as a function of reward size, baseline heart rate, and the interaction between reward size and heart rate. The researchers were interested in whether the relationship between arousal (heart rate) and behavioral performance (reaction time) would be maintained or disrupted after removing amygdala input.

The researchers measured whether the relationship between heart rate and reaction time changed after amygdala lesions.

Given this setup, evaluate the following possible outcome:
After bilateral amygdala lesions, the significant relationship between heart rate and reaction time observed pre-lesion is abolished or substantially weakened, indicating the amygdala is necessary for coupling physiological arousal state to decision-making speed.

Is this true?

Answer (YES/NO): NO